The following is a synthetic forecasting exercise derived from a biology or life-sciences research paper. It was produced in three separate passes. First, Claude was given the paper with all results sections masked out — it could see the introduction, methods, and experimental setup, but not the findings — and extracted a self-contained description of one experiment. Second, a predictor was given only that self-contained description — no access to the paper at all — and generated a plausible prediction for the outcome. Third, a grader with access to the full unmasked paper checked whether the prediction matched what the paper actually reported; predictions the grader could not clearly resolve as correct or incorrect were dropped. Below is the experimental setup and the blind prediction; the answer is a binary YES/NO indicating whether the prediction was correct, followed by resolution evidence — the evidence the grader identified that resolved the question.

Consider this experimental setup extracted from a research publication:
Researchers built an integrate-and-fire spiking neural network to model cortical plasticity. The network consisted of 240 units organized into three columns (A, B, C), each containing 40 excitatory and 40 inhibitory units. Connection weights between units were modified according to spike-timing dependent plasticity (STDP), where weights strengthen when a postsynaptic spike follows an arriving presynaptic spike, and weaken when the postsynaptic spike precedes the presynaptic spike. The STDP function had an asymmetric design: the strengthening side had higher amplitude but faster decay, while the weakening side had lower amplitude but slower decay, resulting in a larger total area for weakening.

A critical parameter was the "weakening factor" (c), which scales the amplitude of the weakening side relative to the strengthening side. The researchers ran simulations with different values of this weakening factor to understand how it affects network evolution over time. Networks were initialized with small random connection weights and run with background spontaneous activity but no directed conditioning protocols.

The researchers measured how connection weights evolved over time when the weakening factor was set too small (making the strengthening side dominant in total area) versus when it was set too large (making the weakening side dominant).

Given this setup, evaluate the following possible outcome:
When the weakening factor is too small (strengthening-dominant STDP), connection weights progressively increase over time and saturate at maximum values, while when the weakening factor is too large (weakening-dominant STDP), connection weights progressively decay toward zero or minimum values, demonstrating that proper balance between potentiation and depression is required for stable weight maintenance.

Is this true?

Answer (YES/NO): YES